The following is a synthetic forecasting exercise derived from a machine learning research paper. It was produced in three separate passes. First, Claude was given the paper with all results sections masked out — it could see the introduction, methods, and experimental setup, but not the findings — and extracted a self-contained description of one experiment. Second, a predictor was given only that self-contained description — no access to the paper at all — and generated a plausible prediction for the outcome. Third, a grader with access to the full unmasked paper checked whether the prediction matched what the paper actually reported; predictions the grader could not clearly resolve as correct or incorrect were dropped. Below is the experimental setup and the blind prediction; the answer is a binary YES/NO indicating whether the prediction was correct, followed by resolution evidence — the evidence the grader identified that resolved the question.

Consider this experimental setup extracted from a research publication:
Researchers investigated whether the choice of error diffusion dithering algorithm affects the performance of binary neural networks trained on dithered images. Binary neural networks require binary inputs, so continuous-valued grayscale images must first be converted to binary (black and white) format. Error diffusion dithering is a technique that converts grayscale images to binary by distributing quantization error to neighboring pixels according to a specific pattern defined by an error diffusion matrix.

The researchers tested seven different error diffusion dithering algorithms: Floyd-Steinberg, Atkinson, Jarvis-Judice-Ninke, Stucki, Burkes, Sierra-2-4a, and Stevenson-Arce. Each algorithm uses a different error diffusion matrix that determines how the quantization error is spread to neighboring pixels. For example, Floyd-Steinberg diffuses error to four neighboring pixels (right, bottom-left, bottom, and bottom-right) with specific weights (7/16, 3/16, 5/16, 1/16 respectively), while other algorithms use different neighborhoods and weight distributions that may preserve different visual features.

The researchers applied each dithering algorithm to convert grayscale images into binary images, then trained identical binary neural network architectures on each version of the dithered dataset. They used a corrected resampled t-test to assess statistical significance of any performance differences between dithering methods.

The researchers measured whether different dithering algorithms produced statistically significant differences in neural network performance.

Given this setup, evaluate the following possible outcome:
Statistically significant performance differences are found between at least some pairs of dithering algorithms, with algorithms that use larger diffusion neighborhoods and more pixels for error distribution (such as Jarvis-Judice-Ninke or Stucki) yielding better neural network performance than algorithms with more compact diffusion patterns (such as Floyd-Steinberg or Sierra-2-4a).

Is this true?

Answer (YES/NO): NO